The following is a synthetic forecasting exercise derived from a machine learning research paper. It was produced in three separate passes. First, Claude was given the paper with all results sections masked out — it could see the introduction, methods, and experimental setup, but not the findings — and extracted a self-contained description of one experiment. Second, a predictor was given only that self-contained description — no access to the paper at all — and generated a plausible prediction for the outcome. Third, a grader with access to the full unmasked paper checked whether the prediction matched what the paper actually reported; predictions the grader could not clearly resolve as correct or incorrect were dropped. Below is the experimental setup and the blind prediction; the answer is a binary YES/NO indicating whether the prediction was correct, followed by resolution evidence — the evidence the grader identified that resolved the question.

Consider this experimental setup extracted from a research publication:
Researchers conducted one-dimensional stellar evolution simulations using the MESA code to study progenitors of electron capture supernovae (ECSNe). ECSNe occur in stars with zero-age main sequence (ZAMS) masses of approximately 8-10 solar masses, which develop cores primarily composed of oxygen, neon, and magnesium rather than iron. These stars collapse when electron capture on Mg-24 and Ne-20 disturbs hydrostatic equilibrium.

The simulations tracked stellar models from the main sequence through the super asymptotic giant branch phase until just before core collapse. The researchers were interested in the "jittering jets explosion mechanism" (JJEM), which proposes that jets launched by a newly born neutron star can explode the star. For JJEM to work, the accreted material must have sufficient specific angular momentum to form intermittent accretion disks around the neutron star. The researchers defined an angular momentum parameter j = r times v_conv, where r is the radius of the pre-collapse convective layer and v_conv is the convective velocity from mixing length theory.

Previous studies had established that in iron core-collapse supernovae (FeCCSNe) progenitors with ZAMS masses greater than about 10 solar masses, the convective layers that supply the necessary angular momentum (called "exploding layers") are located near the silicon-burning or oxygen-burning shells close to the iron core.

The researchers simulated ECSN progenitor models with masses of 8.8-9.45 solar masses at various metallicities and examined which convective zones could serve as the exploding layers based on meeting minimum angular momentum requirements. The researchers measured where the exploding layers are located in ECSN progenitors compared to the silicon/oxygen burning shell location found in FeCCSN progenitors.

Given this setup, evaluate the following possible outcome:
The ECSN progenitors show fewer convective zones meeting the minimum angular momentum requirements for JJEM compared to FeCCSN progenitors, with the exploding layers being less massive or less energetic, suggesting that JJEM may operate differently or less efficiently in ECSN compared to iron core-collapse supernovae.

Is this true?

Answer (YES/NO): NO